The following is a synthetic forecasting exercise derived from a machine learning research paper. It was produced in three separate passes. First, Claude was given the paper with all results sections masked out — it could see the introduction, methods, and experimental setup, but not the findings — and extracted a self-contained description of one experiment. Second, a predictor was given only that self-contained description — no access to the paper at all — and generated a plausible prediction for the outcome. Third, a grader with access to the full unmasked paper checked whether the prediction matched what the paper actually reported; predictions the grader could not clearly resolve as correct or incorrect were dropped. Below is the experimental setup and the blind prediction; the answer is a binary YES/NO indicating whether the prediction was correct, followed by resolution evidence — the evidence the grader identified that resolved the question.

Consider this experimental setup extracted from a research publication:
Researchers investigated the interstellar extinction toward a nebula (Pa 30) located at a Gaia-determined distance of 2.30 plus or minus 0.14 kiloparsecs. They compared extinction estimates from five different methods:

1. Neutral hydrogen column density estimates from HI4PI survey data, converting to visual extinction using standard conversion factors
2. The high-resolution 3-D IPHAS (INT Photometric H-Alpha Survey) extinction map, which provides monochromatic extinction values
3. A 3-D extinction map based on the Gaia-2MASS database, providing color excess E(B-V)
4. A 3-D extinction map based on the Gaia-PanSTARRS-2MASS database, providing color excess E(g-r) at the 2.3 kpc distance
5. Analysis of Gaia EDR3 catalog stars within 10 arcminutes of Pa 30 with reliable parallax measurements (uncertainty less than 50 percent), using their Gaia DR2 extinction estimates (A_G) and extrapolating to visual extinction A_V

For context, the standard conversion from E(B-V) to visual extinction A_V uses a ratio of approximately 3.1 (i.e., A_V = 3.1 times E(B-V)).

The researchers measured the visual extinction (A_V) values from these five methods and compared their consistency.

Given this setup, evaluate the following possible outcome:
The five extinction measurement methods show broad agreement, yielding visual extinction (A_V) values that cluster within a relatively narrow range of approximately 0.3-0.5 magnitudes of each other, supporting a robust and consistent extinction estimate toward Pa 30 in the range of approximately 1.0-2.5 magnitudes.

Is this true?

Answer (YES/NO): NO